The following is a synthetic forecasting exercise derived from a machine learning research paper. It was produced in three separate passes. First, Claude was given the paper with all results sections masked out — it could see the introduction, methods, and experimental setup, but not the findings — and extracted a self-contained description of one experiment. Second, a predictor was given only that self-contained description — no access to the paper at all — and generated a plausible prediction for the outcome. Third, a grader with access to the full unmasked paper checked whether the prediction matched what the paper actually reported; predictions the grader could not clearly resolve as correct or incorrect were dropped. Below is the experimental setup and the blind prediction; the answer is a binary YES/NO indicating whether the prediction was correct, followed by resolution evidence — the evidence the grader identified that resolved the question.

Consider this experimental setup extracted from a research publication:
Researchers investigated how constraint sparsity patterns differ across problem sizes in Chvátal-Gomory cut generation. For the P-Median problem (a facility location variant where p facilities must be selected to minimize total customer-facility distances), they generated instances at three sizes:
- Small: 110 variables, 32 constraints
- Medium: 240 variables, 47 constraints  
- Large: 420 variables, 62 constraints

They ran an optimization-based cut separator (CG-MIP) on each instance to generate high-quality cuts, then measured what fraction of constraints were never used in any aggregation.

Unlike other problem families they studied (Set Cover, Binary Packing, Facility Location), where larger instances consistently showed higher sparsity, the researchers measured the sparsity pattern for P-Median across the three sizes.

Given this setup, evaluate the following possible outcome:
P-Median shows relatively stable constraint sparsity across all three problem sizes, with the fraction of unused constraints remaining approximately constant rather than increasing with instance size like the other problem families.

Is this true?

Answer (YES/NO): NO